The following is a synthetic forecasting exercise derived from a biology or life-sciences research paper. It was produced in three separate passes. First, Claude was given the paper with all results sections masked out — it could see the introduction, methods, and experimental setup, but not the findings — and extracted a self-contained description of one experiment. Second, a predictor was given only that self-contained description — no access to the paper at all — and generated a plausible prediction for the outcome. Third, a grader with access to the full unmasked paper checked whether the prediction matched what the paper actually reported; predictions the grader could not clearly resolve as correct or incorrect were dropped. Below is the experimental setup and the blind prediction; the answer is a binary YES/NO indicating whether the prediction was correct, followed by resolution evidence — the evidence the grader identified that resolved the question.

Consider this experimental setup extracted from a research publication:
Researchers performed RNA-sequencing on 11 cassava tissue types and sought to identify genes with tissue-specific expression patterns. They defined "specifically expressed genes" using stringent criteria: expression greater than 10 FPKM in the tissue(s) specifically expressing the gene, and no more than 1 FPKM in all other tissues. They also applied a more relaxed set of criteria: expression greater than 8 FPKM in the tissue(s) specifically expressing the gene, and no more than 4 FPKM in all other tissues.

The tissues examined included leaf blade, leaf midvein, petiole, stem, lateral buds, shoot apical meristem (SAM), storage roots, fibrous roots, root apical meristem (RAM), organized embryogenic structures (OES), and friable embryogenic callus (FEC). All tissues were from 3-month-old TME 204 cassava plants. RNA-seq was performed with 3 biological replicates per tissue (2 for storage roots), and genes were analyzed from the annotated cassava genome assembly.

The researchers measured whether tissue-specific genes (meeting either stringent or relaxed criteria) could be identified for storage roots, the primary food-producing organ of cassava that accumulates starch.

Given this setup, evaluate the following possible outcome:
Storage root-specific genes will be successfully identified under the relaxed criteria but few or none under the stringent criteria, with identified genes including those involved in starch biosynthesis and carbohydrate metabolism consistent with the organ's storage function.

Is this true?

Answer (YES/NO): NO